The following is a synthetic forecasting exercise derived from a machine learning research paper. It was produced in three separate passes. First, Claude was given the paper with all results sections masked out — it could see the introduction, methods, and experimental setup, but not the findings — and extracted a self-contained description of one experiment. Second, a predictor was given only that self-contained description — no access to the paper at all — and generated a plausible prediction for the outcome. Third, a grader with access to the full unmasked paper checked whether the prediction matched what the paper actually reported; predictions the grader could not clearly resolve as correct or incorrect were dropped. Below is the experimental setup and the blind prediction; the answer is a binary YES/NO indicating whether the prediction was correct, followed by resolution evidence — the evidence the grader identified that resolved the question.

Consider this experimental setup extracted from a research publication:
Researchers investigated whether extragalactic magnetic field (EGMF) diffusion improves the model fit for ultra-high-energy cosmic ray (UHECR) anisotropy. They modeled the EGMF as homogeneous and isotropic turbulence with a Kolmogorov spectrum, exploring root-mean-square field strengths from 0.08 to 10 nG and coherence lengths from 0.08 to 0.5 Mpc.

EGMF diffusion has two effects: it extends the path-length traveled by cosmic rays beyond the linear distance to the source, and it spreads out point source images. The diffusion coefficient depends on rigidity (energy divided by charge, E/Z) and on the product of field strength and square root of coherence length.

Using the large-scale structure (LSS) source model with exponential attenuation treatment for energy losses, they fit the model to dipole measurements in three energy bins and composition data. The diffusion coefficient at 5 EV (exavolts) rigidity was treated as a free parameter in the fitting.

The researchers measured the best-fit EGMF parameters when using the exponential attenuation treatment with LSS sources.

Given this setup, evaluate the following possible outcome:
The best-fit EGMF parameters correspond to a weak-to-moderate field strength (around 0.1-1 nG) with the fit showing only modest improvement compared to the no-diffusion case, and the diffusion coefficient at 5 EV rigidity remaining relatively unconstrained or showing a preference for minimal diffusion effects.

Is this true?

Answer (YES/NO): NO